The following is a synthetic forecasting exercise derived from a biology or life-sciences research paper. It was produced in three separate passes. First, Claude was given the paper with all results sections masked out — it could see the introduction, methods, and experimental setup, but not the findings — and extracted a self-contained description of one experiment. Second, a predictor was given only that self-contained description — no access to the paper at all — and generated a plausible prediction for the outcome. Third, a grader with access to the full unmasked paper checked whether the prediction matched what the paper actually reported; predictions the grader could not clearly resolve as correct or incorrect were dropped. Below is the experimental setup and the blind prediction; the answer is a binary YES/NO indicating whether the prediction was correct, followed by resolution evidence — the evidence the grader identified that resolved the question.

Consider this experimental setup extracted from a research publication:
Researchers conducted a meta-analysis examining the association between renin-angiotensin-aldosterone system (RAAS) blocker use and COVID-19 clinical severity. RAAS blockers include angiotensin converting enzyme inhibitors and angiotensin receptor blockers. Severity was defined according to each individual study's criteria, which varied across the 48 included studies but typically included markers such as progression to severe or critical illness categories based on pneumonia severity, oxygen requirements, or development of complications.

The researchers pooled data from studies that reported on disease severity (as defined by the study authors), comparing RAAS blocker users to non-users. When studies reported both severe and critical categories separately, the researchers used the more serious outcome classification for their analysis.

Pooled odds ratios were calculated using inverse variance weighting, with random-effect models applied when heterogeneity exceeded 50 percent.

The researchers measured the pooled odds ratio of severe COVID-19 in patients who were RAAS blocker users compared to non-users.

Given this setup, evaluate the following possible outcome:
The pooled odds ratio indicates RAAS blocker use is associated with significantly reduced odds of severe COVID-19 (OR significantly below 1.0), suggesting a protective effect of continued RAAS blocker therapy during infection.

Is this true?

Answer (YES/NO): NO